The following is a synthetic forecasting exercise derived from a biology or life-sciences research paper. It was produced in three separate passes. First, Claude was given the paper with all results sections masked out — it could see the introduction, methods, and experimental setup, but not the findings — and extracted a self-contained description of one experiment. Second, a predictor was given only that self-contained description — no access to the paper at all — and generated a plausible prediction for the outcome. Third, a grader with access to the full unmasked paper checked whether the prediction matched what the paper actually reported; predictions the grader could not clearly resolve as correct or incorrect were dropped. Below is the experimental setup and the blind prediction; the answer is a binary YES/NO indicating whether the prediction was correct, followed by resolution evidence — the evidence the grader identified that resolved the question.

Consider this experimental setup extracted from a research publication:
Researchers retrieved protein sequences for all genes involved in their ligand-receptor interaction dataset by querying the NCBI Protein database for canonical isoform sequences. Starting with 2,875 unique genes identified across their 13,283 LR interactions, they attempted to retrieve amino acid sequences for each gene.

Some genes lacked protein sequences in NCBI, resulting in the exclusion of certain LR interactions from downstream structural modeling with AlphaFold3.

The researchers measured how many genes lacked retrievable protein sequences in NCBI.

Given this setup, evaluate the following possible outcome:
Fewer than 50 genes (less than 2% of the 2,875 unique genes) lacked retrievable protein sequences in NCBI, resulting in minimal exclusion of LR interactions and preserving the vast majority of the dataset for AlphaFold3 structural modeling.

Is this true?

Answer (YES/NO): NO